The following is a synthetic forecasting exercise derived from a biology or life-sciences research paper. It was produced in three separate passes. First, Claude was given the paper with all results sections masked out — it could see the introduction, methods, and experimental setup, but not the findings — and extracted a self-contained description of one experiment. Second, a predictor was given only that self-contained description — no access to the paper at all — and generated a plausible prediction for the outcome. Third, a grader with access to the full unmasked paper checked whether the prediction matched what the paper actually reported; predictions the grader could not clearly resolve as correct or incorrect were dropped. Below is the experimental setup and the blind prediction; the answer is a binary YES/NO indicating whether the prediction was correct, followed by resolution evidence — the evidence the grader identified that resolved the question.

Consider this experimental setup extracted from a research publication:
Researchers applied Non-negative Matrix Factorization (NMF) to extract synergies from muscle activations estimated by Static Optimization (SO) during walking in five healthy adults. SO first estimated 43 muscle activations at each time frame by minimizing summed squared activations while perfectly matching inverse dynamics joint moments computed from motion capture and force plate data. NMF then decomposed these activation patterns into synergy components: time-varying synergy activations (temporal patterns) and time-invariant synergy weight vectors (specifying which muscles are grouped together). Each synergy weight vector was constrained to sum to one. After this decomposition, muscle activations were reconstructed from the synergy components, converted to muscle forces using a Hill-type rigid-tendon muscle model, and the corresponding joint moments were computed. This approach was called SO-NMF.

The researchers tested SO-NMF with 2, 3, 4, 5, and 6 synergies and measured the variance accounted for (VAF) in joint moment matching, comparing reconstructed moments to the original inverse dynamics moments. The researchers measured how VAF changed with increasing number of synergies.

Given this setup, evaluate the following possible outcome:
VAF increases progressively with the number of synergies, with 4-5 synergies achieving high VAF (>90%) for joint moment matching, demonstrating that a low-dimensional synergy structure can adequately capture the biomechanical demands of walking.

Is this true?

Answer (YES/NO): NO